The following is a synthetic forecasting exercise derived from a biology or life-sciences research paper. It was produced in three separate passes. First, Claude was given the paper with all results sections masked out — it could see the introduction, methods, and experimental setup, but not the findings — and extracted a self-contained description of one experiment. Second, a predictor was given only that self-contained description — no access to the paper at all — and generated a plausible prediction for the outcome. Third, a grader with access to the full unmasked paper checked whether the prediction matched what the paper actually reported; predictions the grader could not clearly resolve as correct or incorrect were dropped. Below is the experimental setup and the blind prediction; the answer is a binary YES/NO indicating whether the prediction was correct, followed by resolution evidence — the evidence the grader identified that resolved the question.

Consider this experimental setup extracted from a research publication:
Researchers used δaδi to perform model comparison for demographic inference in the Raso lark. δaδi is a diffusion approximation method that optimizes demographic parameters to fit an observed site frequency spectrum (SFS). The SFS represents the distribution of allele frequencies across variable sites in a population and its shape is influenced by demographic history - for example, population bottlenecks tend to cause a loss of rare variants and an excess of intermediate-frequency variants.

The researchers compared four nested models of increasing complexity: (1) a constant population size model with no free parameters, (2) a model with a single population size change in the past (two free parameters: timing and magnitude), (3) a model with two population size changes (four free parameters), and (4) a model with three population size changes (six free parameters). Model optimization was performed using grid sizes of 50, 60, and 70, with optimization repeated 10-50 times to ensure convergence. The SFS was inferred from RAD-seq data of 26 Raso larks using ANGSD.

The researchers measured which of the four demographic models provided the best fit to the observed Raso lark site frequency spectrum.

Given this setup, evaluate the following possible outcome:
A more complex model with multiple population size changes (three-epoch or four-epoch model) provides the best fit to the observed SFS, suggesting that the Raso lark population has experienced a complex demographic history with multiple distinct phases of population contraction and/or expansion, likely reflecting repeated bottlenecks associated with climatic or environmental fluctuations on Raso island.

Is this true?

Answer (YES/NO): NO